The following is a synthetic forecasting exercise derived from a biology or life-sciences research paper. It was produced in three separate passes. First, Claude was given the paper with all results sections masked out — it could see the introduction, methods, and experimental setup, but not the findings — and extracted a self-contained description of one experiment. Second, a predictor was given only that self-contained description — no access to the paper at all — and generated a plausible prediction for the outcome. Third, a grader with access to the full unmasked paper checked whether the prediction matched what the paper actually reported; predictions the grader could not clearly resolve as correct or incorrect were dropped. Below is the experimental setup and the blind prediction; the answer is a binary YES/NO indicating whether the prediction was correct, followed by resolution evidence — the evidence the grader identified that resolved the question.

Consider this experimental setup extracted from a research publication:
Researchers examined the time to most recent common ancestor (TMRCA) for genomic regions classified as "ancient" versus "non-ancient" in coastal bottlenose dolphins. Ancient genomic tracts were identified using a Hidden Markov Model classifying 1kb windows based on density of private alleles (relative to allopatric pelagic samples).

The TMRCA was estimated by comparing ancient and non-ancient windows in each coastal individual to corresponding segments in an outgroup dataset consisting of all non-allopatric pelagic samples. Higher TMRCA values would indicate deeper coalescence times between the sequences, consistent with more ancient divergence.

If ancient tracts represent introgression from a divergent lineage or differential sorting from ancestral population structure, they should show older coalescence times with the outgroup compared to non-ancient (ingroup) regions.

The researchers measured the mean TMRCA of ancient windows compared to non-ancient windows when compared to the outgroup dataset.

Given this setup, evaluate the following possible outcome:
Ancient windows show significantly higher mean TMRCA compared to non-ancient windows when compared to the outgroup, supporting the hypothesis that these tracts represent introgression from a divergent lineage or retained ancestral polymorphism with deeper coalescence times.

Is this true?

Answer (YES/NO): YES